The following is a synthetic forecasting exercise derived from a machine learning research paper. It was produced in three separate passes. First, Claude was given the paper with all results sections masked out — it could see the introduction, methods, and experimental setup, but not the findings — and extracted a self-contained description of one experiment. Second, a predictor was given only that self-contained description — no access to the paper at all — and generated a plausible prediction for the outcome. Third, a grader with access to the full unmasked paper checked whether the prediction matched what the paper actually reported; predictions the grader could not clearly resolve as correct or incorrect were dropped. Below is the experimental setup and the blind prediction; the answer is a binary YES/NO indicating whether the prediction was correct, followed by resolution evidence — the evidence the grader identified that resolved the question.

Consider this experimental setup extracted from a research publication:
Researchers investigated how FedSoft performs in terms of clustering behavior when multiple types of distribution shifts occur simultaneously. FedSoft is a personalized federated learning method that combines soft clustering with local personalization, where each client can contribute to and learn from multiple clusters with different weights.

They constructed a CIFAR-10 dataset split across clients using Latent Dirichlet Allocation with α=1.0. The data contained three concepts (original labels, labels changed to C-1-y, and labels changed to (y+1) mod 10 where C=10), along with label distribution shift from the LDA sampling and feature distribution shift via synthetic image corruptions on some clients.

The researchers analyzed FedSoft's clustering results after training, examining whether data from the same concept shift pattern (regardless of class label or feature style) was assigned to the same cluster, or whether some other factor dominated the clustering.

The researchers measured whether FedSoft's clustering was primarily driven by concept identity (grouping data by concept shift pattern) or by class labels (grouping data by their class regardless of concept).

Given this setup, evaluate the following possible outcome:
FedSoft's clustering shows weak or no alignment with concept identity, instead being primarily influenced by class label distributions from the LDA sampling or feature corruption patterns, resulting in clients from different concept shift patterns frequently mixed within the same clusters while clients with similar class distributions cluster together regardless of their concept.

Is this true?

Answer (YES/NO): NO